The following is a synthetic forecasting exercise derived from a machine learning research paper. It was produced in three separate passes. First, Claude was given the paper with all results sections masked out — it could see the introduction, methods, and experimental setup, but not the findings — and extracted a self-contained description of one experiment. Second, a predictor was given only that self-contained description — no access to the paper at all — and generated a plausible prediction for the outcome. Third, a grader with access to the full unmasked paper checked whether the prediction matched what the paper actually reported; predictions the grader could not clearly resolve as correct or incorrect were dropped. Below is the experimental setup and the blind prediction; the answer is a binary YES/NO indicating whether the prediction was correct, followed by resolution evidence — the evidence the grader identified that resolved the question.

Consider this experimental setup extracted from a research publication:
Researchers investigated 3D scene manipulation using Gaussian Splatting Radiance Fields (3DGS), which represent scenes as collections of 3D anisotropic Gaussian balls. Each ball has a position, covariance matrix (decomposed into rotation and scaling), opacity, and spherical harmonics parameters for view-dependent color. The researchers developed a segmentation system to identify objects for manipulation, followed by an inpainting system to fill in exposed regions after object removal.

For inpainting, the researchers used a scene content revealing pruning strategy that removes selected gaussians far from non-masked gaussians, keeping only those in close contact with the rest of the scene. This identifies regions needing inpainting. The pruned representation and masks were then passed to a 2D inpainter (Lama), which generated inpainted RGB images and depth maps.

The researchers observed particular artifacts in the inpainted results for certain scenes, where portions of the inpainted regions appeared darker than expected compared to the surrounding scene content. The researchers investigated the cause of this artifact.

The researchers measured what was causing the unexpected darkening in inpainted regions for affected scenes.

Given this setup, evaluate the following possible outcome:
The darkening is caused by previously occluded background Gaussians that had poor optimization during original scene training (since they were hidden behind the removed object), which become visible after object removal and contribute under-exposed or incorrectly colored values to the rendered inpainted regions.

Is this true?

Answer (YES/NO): NO